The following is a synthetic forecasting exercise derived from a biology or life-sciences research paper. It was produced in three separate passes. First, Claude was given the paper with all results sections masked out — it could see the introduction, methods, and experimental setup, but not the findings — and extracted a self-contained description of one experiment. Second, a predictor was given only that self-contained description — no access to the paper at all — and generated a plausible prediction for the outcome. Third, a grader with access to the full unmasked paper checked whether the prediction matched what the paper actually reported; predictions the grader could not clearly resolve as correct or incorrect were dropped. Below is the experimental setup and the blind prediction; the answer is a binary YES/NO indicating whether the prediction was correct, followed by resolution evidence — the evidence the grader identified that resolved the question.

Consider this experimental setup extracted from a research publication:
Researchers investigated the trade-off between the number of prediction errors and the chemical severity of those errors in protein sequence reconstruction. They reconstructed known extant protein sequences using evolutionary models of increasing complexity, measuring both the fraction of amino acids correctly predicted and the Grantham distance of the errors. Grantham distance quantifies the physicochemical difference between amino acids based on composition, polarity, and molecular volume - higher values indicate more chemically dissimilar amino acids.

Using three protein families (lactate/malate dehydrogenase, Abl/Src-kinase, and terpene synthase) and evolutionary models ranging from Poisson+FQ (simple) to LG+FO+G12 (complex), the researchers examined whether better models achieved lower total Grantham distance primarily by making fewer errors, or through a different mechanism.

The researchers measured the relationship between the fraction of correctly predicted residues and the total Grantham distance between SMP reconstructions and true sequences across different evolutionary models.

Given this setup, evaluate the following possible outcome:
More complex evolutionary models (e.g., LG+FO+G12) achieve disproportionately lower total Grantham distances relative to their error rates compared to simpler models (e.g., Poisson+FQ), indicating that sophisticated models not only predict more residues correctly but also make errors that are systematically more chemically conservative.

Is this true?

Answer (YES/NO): NO